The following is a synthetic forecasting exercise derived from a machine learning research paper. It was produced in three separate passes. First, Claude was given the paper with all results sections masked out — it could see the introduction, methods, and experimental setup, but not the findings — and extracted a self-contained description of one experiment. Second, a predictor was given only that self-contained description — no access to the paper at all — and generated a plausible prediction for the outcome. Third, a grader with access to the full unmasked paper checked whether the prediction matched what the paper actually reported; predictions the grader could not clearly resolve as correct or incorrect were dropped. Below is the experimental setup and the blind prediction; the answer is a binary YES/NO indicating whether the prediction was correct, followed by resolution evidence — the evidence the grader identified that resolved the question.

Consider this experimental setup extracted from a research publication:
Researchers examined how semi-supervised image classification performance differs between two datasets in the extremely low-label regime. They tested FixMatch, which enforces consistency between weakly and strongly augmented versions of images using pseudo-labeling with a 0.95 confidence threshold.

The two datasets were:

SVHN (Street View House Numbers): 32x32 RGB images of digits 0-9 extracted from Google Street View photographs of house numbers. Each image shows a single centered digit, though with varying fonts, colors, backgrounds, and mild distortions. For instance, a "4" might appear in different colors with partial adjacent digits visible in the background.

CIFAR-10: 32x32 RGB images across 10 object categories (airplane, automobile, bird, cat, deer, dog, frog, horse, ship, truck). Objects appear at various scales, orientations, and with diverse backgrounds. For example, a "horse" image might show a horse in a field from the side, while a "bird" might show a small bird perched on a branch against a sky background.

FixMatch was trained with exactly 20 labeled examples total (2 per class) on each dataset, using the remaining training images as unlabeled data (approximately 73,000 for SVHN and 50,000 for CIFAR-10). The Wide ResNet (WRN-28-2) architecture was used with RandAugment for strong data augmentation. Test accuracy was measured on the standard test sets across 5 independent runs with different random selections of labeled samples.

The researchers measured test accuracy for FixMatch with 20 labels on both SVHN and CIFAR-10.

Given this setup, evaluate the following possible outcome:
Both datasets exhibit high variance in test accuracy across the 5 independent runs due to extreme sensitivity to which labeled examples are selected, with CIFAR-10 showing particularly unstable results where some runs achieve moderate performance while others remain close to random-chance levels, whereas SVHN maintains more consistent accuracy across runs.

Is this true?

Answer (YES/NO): NO